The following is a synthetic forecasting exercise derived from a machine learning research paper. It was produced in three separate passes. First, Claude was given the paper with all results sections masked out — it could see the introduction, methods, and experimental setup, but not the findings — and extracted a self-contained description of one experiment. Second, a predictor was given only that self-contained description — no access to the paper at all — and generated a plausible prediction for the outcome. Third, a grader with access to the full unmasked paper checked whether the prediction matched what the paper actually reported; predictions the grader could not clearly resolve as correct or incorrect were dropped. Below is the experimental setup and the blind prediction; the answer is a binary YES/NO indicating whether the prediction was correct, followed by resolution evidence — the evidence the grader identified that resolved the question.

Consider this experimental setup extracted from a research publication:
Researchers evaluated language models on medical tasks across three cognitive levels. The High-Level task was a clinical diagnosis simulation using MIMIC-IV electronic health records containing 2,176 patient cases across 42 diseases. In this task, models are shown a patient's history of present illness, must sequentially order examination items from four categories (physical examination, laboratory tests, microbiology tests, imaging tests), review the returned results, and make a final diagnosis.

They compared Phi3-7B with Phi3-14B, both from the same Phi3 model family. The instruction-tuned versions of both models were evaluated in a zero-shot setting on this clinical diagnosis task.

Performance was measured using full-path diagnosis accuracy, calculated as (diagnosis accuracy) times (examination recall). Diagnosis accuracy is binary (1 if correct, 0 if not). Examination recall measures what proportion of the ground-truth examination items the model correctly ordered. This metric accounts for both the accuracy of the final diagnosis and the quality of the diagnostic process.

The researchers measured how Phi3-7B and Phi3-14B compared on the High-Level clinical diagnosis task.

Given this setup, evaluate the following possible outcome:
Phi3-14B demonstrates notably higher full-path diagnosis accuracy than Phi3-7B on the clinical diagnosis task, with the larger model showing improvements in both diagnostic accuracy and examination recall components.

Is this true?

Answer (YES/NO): NO